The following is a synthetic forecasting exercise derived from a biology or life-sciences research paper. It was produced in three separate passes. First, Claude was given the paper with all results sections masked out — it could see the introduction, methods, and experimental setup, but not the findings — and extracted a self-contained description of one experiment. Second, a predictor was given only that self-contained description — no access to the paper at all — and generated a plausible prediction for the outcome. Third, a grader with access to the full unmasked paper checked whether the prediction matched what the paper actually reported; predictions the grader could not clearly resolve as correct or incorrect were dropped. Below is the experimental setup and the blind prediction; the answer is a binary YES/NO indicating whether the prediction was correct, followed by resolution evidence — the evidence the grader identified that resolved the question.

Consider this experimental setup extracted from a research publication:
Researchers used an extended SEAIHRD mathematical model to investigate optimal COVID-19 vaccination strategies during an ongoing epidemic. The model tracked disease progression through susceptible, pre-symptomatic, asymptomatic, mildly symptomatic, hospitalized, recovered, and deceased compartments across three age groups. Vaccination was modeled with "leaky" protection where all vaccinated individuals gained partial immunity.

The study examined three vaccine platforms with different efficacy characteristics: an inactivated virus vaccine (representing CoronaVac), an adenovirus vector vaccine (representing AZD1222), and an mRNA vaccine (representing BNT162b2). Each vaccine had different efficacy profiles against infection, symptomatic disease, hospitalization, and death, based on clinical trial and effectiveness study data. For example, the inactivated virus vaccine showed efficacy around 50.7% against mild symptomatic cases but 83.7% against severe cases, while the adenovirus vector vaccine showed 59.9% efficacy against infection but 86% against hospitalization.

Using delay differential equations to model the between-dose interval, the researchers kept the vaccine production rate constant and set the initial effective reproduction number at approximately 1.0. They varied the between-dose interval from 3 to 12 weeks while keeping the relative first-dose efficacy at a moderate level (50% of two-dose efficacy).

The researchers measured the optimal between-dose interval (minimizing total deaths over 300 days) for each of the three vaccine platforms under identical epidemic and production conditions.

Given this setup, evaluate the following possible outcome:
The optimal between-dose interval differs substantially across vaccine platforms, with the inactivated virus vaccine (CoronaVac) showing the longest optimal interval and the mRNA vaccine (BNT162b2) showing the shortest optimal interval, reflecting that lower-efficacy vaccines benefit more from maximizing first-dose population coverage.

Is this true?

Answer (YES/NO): NO